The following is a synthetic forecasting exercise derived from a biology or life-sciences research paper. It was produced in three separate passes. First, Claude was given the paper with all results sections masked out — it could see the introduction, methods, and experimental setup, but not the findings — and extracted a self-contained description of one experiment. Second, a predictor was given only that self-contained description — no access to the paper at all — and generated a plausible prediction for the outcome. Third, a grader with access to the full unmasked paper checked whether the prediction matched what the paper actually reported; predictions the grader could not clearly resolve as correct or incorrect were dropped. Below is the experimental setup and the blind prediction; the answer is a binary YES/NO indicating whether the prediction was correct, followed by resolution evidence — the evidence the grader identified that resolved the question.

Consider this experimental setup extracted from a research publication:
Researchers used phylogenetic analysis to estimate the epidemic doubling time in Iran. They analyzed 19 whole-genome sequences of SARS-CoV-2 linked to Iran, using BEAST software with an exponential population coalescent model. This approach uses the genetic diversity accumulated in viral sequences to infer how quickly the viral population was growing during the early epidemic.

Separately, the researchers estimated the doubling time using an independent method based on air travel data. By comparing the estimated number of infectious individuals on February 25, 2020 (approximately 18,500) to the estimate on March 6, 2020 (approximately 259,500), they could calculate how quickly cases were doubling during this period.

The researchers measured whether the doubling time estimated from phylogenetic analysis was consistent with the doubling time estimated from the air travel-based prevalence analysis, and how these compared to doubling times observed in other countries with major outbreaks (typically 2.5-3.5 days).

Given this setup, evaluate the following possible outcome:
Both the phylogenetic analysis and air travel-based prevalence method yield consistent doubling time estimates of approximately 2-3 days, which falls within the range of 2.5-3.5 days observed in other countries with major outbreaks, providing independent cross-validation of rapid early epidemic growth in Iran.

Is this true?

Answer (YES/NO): YES